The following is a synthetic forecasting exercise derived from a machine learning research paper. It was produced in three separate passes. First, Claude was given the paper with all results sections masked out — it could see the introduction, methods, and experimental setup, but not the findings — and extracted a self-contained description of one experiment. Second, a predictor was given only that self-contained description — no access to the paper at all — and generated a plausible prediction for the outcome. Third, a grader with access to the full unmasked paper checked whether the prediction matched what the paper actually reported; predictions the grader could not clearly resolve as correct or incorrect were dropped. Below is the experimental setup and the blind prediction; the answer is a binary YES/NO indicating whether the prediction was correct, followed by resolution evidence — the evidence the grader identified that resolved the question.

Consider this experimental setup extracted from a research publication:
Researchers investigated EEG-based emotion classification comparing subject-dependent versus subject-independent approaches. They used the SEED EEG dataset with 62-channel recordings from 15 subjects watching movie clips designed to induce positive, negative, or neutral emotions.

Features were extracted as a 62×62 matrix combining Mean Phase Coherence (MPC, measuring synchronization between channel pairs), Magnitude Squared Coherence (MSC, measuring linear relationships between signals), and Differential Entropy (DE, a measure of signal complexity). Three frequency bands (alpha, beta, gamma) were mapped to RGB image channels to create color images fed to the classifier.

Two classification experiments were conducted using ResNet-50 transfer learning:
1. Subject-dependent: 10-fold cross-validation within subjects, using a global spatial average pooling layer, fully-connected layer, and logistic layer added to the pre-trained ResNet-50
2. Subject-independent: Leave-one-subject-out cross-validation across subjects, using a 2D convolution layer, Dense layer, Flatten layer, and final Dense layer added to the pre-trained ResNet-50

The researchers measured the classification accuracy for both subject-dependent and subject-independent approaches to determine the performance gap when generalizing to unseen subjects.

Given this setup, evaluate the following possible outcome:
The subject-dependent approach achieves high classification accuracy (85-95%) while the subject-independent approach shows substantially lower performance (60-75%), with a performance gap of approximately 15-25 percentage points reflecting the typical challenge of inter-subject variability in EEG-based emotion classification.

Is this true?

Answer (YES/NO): YES